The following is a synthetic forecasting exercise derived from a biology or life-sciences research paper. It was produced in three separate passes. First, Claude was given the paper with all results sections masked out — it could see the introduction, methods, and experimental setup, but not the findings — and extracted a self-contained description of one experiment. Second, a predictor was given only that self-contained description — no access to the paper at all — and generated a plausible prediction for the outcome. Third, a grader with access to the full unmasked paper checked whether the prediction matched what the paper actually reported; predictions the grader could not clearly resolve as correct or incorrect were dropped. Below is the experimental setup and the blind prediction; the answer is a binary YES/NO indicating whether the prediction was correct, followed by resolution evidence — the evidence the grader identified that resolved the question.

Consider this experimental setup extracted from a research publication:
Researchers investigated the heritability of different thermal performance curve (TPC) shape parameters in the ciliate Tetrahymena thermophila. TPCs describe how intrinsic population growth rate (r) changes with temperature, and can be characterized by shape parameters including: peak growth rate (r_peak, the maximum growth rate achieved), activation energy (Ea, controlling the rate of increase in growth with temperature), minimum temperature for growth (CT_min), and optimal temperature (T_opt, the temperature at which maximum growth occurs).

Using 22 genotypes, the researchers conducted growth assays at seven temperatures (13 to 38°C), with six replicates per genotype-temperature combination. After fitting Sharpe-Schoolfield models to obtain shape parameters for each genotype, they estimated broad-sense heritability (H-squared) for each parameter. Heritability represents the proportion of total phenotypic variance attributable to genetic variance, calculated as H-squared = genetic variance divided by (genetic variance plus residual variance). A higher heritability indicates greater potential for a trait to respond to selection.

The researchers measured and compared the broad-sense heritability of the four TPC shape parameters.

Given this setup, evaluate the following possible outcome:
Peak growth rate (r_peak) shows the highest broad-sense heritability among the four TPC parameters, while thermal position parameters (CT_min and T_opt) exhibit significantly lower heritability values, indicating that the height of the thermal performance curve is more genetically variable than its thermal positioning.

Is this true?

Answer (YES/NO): NO